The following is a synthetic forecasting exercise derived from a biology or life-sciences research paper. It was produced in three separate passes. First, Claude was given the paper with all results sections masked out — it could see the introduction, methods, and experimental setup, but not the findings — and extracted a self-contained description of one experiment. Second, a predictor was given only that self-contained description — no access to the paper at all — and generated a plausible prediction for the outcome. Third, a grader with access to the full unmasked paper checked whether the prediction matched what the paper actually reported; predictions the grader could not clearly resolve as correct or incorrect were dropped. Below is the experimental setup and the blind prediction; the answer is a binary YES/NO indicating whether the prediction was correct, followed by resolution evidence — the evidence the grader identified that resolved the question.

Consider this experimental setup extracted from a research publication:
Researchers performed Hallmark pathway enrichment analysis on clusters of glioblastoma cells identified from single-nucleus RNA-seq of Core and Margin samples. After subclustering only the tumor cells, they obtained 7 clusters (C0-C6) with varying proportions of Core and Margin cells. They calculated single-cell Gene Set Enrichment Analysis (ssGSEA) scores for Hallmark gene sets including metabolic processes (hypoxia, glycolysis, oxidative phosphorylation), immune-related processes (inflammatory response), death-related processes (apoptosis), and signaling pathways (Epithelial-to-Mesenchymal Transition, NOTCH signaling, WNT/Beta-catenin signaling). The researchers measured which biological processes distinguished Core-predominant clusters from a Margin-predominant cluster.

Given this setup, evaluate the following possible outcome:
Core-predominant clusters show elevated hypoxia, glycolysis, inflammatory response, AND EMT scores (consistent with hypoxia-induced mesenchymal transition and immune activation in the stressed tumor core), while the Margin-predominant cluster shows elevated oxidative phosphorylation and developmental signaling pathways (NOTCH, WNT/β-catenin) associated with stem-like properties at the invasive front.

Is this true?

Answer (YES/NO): NO